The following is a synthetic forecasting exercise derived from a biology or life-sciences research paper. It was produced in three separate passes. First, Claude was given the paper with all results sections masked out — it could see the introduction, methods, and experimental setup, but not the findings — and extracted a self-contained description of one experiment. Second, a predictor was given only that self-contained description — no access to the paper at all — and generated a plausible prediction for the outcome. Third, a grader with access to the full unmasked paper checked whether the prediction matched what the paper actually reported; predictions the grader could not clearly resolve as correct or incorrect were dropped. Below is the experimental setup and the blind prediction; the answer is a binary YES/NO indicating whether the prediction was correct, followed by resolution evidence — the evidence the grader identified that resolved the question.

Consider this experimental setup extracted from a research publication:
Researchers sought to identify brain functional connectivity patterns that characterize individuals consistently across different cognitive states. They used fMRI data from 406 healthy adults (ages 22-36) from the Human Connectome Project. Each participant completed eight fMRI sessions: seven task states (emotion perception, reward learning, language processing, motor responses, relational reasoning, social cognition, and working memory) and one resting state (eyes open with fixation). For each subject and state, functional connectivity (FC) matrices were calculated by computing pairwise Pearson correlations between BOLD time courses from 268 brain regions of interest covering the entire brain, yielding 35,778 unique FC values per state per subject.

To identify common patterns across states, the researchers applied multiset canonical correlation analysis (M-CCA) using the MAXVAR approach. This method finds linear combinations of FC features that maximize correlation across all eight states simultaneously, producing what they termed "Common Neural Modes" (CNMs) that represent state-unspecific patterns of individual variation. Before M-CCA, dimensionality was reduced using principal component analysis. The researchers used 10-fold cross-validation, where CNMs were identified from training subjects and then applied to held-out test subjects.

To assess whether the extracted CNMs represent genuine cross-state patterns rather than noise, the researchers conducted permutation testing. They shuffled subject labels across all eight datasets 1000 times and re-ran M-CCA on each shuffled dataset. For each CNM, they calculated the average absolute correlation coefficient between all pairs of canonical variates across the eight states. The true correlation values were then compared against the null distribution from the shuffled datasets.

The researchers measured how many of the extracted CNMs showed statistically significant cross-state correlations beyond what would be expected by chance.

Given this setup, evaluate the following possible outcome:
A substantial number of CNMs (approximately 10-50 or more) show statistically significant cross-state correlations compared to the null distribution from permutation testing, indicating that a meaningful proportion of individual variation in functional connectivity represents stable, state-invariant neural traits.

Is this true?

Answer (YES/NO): NO